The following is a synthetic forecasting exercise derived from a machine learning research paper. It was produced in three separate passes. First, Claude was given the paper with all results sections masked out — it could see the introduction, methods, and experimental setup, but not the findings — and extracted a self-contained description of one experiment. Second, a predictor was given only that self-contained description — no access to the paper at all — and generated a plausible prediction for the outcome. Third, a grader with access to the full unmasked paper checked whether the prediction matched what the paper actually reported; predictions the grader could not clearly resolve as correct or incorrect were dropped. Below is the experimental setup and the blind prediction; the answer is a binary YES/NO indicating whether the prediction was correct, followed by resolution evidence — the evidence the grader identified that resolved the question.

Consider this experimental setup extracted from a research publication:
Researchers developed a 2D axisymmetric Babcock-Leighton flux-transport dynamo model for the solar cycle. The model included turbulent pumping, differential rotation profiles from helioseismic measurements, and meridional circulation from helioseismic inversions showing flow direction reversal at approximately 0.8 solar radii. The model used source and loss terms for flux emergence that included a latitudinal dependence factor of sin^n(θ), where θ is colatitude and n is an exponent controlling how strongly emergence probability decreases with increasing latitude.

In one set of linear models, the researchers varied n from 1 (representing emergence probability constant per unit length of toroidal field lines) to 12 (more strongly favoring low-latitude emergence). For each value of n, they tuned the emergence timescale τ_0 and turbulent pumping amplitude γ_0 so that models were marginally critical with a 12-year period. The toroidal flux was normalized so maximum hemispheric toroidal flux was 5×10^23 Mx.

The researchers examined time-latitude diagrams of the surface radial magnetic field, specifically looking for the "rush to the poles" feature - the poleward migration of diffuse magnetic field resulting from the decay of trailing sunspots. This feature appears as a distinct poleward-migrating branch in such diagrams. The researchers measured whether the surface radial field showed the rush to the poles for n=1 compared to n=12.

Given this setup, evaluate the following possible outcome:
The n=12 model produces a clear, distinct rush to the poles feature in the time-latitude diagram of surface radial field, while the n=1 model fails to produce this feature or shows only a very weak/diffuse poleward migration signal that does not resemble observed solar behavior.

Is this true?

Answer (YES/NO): YES